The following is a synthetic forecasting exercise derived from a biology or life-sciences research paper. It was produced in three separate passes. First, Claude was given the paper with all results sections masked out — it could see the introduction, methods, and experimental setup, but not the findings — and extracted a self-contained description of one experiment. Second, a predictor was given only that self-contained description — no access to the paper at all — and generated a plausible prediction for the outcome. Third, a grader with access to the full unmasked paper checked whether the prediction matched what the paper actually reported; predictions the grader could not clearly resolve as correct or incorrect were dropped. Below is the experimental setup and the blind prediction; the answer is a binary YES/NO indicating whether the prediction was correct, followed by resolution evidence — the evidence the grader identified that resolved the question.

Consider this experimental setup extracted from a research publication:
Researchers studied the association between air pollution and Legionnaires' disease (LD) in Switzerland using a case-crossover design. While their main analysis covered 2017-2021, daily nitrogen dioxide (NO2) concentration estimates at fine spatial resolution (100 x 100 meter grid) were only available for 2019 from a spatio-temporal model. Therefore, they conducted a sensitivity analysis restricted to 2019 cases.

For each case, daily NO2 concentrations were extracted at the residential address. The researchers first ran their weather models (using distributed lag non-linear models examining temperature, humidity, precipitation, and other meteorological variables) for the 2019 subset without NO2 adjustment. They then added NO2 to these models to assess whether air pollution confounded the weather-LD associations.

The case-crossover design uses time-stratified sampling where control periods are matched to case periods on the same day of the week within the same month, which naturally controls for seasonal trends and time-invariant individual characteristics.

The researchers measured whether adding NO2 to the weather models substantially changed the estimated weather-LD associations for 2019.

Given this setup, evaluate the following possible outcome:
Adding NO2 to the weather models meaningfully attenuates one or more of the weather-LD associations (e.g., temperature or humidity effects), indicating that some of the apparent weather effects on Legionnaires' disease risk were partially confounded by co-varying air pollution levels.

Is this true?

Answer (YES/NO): NO